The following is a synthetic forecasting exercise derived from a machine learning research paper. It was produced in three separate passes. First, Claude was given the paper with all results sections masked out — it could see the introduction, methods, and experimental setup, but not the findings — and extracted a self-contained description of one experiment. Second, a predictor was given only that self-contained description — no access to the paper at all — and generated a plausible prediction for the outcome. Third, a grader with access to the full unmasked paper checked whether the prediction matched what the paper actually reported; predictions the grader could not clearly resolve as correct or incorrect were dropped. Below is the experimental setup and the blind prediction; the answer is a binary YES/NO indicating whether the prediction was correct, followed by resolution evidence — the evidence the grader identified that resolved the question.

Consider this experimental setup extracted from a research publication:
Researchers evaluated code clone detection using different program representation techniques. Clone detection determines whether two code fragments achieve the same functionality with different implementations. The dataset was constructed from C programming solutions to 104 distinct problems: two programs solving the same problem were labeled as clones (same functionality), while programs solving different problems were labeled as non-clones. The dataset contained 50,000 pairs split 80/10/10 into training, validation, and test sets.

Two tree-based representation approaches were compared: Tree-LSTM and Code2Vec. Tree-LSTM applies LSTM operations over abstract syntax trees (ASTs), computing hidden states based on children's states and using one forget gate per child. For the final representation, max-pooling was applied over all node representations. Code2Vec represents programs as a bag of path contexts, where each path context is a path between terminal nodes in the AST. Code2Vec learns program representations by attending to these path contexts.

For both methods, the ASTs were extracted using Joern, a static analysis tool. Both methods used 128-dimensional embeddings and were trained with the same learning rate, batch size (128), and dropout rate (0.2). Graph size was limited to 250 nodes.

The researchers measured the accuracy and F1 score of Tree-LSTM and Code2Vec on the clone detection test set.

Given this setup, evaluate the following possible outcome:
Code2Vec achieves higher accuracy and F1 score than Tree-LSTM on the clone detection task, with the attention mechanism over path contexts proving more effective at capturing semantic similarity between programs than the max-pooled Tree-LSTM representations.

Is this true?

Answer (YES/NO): NO